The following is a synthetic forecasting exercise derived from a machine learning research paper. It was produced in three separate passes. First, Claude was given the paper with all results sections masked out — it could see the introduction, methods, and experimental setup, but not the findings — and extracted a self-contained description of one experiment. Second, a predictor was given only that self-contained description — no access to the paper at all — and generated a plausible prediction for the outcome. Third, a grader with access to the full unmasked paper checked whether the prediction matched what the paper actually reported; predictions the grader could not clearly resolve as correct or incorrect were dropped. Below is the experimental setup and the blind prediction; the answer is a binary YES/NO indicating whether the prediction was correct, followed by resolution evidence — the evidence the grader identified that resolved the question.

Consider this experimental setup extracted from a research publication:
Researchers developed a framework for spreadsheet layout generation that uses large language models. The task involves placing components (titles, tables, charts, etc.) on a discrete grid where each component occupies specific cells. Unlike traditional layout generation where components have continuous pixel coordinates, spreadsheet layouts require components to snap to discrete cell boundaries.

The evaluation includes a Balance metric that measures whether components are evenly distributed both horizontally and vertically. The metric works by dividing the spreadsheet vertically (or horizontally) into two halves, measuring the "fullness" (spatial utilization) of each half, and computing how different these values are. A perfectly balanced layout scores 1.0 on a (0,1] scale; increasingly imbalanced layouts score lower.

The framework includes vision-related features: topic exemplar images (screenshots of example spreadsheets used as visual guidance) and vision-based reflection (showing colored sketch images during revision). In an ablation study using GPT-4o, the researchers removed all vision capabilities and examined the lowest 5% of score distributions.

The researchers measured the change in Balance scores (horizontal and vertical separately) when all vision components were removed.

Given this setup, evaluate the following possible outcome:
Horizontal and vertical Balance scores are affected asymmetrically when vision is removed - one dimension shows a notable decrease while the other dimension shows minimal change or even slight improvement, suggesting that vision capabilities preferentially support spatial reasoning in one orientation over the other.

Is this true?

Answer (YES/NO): NO